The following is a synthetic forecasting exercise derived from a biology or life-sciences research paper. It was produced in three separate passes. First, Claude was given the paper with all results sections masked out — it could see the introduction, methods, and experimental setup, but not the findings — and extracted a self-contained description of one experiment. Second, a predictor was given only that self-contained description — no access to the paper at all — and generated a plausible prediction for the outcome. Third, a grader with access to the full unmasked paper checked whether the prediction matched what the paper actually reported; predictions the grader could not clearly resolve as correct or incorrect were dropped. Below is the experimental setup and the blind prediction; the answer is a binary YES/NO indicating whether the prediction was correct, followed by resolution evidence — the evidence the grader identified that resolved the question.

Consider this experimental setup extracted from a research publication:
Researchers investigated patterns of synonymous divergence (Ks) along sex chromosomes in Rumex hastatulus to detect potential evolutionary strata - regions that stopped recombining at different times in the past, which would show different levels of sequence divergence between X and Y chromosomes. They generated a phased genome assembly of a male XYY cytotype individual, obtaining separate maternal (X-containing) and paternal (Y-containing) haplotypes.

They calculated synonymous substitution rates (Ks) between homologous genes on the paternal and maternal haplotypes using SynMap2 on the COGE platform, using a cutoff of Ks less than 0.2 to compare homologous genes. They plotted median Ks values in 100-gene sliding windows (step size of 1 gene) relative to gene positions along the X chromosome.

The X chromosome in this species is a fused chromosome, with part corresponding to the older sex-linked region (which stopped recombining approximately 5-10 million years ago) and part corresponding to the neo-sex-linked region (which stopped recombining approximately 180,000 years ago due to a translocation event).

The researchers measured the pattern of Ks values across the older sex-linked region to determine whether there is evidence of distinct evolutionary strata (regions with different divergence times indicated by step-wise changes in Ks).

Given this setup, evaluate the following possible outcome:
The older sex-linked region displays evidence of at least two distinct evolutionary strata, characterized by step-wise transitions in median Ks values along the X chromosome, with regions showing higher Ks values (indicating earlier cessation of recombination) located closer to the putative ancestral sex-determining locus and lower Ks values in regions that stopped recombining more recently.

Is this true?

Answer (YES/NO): NO